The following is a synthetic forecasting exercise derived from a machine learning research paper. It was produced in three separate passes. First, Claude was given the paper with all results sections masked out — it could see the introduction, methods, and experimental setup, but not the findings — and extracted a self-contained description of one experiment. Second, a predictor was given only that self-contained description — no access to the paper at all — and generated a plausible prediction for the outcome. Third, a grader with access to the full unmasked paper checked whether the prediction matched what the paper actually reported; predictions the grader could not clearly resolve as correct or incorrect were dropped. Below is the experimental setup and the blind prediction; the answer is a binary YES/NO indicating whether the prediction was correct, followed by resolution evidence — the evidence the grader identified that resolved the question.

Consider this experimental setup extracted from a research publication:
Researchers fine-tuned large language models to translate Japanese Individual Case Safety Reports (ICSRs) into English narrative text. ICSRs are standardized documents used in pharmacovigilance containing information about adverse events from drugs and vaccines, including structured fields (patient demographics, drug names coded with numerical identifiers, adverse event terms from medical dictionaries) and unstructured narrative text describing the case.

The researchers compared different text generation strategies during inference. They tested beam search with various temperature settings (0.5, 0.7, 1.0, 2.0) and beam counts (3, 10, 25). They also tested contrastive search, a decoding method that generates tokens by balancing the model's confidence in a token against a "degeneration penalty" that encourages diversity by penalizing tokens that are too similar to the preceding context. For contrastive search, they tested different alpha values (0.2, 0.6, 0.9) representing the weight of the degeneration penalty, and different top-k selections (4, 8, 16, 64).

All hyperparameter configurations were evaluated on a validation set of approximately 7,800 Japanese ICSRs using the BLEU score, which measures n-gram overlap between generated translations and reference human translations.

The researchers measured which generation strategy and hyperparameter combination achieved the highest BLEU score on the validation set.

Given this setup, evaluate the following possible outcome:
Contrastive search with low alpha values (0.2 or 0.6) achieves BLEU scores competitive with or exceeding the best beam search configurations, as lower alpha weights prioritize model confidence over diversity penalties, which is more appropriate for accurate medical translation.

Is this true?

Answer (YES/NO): YES